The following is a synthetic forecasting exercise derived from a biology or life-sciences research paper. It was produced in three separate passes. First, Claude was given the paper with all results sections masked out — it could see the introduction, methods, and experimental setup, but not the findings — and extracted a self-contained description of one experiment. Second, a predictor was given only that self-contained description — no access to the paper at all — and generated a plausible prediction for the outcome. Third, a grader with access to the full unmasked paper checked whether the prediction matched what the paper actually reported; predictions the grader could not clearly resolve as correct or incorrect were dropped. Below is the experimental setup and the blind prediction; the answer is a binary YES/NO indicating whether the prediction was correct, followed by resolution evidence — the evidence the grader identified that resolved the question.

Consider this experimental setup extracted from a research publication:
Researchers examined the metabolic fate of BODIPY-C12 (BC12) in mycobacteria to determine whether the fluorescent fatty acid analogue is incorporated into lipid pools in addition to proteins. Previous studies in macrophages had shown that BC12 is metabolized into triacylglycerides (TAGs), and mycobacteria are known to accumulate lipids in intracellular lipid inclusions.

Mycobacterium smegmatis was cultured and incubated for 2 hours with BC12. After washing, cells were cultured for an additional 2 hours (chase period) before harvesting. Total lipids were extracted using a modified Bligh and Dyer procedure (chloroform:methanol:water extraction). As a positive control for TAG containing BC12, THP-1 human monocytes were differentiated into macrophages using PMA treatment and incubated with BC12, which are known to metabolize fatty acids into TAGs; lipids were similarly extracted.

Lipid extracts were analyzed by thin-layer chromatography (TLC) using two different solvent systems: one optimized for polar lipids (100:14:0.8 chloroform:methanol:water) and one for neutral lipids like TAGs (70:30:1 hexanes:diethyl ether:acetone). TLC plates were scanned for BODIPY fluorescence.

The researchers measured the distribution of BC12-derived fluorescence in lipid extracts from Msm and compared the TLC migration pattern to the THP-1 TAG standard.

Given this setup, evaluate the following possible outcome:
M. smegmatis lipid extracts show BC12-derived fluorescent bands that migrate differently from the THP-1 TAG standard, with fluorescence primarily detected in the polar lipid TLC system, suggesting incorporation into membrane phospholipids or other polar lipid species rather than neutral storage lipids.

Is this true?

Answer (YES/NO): NO